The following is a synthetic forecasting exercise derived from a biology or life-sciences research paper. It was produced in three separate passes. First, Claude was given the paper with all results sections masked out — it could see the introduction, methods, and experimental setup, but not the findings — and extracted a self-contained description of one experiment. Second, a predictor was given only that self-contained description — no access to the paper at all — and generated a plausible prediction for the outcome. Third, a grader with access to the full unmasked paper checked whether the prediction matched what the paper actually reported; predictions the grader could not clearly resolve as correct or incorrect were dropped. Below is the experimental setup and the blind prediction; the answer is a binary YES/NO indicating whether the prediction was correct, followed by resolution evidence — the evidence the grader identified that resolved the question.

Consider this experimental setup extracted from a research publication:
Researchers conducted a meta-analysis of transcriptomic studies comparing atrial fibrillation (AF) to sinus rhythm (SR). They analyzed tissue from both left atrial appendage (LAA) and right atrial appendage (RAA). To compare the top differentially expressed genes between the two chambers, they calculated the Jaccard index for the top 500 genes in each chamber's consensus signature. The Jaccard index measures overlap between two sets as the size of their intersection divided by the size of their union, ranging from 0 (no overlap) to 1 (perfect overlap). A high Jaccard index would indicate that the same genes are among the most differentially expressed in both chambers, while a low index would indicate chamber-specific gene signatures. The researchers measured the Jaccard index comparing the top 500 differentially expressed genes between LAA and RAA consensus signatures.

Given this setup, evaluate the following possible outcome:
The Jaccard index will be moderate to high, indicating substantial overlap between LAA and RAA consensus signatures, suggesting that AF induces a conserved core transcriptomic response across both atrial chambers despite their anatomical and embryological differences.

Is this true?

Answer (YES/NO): NO